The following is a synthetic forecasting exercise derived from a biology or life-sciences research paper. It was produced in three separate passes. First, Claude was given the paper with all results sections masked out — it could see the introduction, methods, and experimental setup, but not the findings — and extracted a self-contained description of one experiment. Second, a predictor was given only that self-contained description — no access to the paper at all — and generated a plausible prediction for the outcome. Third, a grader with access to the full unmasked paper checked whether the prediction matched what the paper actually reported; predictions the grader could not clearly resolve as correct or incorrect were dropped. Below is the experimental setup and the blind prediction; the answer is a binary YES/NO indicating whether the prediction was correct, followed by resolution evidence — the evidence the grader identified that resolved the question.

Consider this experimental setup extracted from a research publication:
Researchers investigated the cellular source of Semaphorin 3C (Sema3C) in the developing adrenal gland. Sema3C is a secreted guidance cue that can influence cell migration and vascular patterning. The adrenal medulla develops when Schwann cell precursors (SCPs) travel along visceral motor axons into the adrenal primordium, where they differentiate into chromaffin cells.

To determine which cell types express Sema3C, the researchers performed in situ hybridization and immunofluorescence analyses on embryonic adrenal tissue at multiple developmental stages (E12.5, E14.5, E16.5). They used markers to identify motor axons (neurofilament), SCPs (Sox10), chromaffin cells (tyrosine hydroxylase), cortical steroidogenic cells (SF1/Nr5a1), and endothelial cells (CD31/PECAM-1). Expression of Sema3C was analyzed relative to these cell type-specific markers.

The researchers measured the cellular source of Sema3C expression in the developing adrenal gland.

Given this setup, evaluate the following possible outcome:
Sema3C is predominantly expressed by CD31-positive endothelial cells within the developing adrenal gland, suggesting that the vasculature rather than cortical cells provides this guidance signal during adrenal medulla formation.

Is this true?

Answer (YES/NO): NO